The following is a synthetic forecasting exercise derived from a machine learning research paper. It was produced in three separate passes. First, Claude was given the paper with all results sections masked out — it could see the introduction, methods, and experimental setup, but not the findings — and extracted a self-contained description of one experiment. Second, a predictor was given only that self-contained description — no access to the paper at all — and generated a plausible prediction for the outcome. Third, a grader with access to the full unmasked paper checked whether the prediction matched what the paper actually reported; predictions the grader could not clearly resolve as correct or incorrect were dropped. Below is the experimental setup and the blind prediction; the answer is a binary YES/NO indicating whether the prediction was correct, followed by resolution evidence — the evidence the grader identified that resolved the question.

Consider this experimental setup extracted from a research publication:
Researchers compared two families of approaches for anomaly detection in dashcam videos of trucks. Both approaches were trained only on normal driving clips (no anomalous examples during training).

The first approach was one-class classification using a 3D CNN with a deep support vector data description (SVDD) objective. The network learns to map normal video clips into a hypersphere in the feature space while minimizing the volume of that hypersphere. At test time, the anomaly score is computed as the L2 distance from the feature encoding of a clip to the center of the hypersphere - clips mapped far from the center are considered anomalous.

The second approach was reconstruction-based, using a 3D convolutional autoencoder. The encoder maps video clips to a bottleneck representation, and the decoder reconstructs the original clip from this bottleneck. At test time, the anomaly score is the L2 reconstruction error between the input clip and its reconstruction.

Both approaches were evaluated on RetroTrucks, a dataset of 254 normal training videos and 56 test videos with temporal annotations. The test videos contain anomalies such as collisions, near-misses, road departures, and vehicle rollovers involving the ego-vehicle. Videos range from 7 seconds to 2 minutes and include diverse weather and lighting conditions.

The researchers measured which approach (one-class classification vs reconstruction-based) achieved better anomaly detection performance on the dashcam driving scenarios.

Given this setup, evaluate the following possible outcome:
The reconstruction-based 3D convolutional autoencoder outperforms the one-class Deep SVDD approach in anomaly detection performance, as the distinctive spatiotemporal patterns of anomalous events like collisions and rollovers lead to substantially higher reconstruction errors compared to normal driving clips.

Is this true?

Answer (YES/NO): NO